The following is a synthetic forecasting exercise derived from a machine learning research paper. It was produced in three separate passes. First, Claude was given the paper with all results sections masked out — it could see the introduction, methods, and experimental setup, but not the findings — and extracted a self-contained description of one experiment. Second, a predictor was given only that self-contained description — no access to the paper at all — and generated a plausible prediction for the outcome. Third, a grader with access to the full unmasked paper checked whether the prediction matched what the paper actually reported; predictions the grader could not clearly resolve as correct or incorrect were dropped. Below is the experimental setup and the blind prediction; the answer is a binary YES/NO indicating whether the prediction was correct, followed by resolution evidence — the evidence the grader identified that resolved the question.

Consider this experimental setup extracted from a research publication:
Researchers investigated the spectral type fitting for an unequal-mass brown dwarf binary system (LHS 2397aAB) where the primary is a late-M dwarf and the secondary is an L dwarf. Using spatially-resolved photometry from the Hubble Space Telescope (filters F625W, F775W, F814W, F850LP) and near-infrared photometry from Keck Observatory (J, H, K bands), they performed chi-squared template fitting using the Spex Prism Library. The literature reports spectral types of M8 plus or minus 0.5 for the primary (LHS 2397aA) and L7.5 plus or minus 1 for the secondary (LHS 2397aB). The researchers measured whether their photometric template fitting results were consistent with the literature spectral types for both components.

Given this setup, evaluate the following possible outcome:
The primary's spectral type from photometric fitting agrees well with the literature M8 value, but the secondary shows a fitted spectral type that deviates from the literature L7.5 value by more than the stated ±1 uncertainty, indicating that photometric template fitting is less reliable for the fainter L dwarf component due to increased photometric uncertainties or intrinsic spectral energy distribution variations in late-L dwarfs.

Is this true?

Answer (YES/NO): NO